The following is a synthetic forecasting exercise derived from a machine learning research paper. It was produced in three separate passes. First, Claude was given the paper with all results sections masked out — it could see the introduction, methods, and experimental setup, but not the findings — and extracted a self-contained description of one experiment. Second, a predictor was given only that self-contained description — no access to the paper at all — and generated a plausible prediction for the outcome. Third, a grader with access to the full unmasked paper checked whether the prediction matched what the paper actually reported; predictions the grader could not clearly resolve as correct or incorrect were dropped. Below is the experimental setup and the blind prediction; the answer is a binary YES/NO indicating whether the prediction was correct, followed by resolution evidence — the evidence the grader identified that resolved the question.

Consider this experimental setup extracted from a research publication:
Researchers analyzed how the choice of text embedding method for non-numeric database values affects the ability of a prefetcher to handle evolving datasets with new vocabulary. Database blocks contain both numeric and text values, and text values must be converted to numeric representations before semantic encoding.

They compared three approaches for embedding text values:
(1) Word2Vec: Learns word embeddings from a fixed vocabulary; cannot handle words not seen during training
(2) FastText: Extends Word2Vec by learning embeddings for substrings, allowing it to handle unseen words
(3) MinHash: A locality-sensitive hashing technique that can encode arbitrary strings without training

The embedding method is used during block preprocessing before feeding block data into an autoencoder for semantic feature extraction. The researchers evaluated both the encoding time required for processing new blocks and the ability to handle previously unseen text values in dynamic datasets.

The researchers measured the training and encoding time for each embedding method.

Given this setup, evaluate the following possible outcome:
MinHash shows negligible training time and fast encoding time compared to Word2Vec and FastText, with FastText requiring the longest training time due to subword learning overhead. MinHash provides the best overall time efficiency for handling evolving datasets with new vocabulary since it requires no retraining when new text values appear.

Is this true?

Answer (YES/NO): NO